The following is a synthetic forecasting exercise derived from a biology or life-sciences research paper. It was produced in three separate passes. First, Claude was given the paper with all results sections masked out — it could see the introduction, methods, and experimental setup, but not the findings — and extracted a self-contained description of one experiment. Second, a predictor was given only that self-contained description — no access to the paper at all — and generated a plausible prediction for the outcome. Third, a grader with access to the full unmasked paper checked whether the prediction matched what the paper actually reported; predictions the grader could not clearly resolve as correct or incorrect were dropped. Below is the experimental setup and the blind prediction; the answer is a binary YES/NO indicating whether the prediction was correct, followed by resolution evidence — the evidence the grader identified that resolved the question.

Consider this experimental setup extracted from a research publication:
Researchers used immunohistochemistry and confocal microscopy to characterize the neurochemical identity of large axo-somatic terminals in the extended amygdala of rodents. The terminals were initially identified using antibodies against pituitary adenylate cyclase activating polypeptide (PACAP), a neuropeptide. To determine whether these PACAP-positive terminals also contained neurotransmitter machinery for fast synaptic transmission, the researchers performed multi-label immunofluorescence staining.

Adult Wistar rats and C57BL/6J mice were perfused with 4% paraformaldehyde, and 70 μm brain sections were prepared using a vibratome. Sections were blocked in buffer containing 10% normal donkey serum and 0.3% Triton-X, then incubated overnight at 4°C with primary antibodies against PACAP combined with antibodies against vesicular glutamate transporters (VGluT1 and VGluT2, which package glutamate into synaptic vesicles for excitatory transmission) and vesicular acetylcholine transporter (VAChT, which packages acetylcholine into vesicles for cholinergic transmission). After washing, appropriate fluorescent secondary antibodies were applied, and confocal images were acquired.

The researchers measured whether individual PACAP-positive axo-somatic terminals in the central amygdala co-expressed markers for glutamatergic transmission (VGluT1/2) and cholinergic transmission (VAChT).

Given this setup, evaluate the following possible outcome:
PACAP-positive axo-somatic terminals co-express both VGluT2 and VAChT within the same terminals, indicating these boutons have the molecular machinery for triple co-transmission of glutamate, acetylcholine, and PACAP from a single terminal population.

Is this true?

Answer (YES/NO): YES